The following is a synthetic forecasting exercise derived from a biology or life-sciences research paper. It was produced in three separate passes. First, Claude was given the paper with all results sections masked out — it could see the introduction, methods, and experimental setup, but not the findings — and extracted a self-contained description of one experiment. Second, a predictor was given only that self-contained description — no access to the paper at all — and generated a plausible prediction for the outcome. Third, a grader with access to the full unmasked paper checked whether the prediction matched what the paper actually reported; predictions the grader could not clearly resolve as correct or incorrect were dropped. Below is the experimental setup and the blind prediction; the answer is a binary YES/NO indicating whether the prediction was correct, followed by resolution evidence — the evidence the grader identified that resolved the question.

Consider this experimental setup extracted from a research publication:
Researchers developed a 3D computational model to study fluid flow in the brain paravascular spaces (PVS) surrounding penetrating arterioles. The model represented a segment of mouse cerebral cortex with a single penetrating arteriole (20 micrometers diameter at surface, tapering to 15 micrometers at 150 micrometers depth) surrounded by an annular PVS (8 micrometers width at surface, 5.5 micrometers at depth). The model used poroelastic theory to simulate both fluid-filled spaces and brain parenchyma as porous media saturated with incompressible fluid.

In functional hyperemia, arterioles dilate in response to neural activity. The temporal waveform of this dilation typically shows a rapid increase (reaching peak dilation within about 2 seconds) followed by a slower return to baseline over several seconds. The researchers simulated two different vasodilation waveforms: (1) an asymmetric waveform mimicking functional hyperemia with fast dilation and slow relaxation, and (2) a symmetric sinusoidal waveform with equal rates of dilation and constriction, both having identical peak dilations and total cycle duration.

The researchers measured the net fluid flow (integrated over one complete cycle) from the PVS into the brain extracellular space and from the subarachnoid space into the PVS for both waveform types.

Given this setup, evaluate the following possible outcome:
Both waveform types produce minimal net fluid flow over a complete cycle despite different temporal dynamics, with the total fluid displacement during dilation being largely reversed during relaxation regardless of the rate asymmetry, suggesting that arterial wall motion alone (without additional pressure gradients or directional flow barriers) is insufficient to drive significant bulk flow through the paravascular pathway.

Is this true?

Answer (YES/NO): NO